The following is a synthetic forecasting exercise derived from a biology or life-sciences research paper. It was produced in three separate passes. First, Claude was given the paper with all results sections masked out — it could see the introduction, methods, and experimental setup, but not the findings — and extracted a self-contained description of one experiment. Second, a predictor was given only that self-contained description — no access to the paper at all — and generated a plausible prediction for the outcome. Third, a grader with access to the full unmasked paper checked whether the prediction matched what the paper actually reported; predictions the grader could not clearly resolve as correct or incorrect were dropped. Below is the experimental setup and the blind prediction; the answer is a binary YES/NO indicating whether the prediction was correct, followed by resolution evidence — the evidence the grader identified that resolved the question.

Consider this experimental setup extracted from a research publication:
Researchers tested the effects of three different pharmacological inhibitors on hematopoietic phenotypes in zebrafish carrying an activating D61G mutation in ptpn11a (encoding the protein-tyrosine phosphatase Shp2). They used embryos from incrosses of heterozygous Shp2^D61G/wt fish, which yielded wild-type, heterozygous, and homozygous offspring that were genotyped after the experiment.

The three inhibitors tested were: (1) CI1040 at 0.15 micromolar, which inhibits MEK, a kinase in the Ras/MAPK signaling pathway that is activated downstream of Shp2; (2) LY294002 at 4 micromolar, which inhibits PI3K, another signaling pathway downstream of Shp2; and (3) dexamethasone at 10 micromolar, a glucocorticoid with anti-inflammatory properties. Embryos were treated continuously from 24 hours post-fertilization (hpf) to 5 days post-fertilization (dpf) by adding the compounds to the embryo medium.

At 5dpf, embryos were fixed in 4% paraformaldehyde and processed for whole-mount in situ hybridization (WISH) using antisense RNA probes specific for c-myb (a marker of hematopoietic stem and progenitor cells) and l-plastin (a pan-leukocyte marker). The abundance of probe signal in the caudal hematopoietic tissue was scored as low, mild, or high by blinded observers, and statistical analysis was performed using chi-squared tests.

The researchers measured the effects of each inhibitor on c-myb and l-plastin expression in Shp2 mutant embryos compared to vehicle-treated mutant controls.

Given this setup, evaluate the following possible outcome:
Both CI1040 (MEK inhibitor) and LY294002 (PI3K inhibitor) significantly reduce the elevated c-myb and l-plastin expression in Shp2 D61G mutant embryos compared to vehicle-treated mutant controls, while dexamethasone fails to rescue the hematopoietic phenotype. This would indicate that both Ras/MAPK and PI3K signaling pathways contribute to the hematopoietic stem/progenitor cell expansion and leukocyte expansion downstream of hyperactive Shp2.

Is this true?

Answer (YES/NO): NO